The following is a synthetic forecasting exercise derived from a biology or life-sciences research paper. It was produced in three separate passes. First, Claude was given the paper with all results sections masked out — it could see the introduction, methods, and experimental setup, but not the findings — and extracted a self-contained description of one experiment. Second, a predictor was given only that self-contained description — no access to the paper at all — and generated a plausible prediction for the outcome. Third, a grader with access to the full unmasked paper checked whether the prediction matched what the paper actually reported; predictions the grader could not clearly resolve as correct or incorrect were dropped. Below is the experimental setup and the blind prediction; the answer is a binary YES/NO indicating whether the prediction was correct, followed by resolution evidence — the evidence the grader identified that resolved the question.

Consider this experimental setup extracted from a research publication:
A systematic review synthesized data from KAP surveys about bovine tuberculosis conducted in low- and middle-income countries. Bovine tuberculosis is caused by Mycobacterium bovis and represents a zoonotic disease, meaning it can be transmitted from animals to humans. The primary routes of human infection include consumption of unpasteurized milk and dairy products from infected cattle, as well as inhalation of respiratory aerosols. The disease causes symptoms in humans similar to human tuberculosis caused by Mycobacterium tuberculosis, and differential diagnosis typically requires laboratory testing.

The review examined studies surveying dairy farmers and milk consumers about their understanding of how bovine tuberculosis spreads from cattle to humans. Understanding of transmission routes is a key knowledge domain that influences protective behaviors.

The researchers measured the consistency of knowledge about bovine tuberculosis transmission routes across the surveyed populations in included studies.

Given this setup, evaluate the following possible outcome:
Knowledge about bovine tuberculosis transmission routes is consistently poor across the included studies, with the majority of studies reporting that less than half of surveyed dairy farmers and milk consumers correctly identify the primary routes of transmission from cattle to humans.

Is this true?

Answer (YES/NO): YES